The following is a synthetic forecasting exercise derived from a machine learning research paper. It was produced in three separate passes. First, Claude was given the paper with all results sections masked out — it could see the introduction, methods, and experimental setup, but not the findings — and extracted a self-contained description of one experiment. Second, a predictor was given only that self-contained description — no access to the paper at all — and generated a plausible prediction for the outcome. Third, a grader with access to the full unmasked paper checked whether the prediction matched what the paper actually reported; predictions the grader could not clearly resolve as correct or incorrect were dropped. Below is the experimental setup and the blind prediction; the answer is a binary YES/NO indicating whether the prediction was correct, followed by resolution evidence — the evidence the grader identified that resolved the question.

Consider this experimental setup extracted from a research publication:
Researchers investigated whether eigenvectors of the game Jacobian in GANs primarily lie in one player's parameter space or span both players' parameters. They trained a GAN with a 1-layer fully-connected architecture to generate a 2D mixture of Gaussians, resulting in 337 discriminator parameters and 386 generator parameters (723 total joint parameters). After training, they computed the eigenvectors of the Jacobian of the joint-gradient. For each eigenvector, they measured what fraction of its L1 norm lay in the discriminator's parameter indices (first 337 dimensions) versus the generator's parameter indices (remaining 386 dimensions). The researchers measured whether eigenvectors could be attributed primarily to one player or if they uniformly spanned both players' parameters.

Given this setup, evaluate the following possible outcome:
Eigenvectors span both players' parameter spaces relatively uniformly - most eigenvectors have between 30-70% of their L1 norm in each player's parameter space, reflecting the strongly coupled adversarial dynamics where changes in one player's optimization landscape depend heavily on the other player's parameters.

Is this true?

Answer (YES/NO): NO